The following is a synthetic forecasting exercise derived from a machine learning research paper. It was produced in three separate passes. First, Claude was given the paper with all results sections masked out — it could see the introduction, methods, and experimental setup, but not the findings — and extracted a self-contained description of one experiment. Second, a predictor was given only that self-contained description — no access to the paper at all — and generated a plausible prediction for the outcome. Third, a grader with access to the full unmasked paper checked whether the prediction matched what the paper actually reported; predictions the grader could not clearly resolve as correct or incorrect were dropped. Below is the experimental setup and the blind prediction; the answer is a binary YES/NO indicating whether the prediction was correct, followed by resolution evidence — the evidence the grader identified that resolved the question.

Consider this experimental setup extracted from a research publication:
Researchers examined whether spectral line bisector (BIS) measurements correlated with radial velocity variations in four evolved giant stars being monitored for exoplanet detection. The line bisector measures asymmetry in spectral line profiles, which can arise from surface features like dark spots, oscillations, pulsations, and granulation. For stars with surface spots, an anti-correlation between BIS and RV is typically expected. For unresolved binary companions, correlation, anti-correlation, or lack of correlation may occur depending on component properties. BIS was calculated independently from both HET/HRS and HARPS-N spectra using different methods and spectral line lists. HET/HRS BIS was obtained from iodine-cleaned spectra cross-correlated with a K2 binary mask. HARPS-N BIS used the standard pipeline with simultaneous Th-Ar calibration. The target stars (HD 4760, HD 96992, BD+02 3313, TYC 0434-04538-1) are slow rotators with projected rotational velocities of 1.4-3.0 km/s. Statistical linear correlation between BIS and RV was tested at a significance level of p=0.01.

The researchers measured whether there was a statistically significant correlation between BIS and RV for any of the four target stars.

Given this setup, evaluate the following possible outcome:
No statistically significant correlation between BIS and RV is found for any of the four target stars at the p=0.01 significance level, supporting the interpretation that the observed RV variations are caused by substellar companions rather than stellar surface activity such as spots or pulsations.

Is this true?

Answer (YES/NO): YES